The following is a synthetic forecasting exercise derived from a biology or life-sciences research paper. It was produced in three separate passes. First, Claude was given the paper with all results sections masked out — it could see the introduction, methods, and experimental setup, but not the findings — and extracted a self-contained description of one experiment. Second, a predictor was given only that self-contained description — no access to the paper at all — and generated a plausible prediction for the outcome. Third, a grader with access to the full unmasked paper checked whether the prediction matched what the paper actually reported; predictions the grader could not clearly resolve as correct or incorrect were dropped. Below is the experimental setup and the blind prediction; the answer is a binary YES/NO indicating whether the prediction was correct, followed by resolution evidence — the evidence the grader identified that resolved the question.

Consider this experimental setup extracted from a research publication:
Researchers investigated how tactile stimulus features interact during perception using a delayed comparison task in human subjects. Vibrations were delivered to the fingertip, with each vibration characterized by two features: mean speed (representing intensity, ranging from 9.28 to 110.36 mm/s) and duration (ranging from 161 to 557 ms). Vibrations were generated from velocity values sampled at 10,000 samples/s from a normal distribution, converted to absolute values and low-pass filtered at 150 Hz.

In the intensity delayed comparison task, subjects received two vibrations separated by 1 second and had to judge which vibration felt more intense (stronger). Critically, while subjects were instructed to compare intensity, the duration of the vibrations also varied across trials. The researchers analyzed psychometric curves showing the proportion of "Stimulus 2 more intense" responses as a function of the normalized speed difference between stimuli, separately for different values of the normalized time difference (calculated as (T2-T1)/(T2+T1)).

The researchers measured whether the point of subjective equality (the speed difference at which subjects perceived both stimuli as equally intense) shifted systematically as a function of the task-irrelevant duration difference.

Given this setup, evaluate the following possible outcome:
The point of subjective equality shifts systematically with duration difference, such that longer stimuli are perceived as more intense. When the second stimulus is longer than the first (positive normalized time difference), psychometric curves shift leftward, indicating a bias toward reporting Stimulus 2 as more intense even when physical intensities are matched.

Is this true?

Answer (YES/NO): YES